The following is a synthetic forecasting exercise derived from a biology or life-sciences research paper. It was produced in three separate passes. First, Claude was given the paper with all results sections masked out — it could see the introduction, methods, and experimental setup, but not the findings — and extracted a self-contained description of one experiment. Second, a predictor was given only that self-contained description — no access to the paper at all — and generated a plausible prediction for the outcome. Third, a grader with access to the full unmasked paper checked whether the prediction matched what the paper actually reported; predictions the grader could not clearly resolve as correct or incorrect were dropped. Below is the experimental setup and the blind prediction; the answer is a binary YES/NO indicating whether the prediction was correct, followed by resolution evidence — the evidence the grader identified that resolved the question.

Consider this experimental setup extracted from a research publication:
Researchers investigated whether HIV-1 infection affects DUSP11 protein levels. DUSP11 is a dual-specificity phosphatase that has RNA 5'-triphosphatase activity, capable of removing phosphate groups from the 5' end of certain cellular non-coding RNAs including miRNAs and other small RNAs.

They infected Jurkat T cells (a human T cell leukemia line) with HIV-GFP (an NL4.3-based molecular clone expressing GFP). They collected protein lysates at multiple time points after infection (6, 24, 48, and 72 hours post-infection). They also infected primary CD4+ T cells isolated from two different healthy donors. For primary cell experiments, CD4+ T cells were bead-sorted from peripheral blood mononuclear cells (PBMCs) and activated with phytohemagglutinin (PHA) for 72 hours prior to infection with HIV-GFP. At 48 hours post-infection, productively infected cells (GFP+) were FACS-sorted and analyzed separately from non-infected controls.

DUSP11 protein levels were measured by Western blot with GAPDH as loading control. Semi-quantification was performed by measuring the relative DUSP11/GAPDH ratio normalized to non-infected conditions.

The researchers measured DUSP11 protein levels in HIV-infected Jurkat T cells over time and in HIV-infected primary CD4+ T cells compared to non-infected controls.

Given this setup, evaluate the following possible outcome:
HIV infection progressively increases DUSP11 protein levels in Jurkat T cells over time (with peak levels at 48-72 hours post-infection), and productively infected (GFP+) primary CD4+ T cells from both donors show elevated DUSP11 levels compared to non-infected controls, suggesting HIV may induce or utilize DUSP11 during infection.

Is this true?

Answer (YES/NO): NO